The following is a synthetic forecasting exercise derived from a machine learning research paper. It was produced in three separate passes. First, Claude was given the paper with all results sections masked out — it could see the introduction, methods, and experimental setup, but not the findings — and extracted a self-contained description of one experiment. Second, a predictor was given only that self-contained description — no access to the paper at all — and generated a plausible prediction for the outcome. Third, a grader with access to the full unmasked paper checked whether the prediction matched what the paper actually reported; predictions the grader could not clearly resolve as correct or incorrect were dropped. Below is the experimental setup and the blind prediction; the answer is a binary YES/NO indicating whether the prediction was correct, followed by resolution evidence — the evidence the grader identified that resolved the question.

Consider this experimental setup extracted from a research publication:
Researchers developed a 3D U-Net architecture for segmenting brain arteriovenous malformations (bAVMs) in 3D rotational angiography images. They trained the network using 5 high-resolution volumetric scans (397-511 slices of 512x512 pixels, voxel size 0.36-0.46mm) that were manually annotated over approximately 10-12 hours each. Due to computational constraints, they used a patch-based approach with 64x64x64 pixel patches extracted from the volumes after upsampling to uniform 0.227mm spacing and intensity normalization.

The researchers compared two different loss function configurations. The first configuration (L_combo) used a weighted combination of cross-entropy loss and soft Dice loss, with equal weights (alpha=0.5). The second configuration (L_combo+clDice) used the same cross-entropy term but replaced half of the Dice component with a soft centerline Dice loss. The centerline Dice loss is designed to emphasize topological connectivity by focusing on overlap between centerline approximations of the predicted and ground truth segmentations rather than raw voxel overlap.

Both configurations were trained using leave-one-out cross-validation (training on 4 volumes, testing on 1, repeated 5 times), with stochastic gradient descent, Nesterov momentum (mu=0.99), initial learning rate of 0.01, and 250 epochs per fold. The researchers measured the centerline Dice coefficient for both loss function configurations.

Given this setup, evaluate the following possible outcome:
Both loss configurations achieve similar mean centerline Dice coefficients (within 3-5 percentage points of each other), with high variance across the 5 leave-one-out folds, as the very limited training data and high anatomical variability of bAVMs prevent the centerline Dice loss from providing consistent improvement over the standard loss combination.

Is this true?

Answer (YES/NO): NO